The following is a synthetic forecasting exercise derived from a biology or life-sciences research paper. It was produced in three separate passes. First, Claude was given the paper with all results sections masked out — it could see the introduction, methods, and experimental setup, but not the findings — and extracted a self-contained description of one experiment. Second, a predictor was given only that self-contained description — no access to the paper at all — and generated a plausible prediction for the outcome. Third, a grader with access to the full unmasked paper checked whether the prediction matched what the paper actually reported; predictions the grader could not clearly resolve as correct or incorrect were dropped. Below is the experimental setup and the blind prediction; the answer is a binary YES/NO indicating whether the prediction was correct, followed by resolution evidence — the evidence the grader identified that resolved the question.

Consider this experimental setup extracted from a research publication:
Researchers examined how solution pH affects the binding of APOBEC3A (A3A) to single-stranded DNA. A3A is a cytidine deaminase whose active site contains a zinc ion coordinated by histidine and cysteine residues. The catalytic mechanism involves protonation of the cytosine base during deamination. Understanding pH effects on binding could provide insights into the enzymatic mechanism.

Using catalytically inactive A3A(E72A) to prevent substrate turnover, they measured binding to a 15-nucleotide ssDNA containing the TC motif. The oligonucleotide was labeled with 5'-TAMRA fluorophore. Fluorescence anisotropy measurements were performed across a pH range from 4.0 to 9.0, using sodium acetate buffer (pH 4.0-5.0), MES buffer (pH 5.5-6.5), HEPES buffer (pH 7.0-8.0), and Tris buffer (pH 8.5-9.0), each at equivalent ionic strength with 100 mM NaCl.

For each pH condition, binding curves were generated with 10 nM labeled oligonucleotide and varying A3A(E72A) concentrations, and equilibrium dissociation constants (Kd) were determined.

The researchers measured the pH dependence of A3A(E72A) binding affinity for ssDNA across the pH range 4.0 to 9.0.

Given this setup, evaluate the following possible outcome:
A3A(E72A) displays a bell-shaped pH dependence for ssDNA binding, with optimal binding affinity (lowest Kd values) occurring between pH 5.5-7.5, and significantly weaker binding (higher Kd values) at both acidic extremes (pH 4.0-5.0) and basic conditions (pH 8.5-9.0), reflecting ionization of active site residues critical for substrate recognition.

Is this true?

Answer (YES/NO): NO